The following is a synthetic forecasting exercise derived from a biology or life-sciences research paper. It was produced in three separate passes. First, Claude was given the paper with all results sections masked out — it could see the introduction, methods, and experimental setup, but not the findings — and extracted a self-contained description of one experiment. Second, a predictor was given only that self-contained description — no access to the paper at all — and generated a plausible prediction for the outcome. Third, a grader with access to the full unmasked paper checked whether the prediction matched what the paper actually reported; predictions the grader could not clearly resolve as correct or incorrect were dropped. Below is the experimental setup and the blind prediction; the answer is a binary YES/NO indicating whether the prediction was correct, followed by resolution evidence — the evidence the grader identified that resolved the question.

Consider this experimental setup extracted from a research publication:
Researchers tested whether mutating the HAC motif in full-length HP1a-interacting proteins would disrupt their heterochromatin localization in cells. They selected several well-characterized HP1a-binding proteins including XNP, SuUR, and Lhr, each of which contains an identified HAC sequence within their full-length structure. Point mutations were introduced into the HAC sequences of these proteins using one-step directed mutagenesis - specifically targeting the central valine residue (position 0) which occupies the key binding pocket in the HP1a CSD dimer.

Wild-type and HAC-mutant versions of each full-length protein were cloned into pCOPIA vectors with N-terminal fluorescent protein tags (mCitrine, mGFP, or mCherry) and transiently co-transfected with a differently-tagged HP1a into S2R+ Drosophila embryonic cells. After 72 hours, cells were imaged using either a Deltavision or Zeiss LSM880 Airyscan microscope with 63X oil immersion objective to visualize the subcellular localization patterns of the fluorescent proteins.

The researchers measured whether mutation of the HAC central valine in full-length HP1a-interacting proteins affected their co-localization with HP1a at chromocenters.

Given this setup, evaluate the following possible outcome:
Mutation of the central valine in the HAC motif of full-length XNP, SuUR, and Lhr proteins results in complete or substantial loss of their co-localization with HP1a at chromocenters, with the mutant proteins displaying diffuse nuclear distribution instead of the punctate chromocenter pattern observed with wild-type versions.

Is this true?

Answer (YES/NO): NO